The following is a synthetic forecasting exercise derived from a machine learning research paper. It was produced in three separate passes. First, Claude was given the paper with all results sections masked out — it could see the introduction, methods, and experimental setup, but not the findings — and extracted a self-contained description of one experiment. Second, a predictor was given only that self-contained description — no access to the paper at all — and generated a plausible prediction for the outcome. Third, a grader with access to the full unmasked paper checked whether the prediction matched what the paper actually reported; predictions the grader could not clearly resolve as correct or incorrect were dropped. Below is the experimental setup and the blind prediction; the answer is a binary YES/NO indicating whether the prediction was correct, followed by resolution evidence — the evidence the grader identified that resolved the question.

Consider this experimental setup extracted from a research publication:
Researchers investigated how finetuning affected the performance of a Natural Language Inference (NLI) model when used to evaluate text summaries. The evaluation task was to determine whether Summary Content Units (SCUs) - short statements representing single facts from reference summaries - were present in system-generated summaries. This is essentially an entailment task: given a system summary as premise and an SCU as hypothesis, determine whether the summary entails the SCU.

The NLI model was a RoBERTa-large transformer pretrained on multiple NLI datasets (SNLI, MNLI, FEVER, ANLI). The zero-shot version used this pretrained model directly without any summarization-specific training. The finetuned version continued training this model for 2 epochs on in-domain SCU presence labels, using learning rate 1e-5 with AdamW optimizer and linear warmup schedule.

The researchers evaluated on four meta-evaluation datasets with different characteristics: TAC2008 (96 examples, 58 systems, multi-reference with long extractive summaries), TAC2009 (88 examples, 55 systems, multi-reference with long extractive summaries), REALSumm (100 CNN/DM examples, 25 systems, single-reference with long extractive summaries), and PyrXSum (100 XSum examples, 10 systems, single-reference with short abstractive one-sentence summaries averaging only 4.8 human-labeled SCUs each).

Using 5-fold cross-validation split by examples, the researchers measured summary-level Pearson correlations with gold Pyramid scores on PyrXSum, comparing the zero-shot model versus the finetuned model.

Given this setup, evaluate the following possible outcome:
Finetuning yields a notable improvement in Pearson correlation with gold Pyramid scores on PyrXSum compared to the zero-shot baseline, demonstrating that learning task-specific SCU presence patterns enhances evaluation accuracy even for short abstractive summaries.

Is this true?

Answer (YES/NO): NO